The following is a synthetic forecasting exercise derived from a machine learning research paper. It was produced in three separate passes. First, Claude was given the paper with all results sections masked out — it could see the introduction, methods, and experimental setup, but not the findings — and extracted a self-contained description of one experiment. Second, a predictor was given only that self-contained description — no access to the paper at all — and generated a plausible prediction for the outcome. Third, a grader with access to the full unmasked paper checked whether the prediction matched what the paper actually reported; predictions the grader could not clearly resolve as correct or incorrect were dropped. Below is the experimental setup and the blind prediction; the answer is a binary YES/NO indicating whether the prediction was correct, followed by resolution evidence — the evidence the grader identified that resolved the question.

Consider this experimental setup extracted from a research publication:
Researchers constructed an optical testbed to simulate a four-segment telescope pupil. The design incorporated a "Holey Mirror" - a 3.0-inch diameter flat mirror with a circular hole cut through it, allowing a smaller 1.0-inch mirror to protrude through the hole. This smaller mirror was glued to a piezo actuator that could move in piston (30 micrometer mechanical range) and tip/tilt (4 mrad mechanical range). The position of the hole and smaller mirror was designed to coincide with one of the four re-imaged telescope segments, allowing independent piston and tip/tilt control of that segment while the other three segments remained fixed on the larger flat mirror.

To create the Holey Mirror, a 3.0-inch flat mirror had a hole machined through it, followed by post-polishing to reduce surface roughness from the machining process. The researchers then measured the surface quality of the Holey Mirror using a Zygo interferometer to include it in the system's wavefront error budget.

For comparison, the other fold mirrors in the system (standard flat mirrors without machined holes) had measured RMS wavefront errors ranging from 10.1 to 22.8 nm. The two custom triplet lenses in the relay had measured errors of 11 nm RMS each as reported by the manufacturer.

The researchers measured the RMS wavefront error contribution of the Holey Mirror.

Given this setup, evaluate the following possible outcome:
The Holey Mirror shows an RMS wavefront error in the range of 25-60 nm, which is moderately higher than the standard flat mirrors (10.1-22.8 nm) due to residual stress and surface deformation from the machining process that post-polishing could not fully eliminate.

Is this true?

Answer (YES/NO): YES